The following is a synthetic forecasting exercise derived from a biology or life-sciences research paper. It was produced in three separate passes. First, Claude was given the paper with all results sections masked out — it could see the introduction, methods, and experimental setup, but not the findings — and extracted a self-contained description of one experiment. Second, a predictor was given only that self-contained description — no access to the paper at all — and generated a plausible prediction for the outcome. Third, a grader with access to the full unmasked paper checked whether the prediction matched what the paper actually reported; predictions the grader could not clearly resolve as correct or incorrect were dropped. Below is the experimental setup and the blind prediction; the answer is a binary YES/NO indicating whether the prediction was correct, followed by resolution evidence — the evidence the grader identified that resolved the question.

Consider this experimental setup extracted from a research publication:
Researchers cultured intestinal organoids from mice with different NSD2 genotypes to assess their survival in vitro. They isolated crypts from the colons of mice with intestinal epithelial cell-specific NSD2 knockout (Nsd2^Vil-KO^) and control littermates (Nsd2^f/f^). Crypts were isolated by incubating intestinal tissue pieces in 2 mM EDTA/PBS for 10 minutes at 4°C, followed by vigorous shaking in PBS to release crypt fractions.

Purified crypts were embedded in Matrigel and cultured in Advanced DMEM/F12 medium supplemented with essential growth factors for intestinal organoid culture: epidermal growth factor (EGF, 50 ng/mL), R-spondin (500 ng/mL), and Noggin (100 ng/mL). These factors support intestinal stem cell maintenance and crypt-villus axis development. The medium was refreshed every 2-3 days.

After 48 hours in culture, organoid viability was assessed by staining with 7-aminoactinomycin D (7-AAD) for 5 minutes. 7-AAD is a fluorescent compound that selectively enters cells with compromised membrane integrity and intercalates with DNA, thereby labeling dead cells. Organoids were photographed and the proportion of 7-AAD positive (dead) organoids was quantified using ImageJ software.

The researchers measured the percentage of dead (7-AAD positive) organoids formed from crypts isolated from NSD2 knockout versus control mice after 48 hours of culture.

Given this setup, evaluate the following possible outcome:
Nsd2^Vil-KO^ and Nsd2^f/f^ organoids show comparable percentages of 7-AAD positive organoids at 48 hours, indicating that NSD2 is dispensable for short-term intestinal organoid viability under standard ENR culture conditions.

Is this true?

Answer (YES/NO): NO